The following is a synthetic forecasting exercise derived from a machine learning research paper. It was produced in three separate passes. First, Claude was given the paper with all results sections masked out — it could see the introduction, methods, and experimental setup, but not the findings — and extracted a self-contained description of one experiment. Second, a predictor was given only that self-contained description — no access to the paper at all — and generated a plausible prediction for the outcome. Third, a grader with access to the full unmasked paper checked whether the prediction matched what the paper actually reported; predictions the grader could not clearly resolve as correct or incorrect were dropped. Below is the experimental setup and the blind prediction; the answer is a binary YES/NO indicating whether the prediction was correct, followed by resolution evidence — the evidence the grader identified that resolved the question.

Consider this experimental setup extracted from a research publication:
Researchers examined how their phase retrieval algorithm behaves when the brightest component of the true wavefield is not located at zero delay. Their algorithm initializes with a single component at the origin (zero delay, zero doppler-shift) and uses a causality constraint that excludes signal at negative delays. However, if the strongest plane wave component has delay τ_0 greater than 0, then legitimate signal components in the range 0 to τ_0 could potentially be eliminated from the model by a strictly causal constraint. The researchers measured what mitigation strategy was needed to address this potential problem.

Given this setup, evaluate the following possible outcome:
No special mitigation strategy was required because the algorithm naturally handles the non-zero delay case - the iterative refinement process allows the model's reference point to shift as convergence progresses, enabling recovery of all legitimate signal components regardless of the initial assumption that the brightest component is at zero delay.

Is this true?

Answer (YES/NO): NO